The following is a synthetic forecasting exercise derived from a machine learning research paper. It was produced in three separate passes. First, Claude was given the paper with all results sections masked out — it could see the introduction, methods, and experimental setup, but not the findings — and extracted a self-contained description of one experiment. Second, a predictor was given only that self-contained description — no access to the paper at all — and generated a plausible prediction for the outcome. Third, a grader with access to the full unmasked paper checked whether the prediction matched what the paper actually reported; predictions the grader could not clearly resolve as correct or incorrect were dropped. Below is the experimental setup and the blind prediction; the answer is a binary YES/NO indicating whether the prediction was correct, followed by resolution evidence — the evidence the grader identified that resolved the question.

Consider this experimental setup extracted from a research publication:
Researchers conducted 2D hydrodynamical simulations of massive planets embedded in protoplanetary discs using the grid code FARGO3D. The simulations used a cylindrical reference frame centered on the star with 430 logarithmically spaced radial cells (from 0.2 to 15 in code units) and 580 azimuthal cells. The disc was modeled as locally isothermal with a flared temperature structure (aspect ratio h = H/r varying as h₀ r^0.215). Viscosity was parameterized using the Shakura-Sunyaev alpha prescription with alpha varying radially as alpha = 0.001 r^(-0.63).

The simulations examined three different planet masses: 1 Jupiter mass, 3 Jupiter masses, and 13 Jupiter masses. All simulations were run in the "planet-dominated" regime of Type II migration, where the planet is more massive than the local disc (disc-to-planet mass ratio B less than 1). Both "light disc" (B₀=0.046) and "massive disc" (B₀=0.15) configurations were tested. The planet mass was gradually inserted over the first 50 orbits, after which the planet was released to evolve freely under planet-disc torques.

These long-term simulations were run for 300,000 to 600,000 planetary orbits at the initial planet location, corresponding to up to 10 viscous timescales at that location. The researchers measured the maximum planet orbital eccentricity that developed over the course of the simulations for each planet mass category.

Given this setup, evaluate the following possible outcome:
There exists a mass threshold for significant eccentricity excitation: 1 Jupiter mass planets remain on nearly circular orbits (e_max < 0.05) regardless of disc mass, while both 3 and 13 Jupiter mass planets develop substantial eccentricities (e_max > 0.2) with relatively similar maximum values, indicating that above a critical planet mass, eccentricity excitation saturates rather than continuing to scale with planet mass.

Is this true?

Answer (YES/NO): NO